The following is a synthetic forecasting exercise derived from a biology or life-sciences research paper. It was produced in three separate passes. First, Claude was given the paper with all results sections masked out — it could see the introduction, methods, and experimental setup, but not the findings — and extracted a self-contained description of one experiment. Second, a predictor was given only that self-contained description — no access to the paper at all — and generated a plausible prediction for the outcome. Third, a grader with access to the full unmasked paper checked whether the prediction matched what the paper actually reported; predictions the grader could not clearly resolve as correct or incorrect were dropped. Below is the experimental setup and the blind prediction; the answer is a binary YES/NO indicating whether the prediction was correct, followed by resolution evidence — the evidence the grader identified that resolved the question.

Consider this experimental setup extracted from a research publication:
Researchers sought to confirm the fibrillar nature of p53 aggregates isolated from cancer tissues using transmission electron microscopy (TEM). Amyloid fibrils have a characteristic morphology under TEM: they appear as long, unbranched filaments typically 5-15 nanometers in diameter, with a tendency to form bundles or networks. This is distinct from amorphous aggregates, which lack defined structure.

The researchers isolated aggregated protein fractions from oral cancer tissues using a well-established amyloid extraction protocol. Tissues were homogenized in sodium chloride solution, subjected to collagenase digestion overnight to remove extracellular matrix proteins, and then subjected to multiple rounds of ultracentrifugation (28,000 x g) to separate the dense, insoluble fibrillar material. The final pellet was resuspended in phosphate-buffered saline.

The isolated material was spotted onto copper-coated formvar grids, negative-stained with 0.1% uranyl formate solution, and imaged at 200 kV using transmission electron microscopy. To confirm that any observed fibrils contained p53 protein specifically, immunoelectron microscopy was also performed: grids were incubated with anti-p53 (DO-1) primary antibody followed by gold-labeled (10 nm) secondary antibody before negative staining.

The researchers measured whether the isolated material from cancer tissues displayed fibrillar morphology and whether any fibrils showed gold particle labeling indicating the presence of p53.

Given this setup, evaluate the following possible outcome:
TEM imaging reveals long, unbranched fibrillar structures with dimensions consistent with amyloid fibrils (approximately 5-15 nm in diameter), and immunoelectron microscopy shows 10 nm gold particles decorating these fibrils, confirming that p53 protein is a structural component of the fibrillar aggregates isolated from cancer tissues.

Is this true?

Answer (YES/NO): YES